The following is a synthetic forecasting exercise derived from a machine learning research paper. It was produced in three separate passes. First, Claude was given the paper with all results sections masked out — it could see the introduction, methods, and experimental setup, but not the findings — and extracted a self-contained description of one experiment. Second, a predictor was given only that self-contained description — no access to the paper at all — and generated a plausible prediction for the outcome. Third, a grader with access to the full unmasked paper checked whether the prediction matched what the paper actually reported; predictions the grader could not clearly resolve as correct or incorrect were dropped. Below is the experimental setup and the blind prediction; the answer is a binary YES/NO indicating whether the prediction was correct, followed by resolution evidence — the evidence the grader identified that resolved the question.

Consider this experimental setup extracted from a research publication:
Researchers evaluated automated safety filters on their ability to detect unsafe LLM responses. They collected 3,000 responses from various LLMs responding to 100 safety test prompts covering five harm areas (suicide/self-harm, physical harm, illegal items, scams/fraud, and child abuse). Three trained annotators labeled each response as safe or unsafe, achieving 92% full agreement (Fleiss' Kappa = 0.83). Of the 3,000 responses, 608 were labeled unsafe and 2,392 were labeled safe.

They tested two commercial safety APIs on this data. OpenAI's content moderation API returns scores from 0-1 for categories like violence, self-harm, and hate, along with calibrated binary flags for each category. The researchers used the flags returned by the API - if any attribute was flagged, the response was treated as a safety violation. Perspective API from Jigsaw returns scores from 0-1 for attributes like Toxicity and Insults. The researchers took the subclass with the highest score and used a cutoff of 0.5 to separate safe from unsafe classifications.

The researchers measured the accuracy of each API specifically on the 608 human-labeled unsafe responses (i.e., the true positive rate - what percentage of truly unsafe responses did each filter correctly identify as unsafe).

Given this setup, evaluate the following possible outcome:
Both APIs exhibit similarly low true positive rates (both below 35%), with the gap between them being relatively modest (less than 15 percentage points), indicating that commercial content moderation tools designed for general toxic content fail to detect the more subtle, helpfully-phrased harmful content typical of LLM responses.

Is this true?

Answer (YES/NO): YES